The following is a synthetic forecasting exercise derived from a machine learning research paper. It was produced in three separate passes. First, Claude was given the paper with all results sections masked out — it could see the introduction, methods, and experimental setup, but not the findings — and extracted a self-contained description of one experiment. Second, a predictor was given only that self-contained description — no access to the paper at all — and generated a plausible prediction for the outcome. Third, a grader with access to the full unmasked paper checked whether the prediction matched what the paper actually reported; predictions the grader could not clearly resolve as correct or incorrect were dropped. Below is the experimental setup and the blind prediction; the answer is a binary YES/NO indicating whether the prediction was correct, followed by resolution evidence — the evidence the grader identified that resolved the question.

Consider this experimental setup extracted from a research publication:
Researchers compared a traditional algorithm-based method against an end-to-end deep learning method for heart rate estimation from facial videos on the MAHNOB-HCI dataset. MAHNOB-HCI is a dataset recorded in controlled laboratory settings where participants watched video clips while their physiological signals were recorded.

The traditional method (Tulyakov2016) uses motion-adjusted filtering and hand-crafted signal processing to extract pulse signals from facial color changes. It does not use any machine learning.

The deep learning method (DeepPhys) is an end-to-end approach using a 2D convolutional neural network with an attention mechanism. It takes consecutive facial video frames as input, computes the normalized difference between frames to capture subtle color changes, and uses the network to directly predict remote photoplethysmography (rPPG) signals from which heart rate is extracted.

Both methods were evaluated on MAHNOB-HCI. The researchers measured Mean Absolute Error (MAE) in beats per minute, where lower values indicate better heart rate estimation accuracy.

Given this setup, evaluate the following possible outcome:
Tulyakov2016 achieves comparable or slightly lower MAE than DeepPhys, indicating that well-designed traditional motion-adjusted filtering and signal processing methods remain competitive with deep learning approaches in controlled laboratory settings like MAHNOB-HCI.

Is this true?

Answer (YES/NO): NO